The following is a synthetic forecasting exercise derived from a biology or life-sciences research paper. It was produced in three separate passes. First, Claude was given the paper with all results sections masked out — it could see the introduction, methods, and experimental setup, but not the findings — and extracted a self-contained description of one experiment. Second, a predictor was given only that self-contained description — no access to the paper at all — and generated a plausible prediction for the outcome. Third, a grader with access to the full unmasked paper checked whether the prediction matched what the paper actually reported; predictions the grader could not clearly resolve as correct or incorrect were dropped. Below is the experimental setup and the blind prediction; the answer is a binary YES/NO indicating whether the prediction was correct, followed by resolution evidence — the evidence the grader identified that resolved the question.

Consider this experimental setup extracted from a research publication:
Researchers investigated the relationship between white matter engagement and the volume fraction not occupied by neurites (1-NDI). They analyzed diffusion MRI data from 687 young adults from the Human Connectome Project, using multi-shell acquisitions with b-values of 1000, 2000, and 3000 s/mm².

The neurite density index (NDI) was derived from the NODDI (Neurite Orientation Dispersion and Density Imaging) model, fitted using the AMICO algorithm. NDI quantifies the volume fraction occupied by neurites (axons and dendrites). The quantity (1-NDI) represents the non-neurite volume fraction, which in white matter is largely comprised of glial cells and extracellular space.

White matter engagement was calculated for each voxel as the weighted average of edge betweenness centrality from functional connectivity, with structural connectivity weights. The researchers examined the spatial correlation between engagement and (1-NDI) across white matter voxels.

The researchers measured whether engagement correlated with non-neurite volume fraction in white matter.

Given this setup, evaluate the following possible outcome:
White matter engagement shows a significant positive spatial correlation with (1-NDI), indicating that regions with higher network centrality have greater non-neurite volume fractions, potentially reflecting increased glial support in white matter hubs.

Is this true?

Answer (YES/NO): YES